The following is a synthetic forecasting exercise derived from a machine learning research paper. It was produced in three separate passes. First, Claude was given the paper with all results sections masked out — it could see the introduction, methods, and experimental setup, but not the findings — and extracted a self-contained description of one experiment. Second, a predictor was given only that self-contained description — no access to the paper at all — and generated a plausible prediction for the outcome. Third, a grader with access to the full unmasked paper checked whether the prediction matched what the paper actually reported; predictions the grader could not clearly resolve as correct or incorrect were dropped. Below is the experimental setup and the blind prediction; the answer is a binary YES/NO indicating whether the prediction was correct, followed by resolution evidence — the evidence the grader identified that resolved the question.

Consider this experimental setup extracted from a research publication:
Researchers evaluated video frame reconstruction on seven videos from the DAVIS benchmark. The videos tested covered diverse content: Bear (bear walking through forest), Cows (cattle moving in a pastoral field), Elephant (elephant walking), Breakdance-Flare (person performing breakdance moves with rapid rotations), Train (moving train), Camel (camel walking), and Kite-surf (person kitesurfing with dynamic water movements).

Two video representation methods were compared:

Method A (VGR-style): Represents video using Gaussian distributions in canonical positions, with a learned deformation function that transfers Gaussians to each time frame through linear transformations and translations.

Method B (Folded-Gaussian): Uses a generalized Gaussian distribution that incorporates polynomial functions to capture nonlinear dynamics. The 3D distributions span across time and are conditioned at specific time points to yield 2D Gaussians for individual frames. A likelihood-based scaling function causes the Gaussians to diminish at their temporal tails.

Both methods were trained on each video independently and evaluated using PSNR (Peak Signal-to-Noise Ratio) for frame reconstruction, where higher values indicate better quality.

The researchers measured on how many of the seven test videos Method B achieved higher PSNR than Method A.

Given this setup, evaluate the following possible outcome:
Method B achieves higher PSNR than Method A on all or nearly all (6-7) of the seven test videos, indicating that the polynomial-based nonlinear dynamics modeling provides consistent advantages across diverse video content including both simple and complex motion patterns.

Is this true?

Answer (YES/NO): YES